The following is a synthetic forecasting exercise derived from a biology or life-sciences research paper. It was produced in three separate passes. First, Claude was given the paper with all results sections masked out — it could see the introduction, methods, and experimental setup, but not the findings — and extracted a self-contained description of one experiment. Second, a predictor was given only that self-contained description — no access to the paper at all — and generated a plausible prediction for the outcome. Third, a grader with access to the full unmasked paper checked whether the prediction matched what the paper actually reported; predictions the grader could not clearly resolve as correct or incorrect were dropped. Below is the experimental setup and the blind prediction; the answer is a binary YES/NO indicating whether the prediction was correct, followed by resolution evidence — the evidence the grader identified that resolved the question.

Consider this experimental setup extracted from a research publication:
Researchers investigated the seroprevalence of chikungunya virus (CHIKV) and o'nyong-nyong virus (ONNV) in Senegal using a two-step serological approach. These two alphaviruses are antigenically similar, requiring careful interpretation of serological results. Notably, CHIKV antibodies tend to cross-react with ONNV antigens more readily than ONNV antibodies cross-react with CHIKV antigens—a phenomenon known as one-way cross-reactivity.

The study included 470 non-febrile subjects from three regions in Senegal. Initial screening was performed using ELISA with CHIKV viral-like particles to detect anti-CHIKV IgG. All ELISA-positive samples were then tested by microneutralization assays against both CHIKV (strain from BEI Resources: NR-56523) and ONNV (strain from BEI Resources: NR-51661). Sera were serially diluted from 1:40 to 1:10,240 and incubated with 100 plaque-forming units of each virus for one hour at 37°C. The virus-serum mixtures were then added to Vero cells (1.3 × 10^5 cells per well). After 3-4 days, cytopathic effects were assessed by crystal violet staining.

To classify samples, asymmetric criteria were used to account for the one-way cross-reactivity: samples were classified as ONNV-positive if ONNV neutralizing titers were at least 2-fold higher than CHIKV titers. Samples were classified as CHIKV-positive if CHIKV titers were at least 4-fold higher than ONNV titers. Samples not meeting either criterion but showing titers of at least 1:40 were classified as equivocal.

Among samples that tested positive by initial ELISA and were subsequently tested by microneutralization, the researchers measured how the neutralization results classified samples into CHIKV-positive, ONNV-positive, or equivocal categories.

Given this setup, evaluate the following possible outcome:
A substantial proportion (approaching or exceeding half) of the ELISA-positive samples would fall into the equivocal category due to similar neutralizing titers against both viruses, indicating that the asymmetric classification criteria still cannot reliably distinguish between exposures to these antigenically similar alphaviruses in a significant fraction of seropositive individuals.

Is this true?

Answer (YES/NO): NO